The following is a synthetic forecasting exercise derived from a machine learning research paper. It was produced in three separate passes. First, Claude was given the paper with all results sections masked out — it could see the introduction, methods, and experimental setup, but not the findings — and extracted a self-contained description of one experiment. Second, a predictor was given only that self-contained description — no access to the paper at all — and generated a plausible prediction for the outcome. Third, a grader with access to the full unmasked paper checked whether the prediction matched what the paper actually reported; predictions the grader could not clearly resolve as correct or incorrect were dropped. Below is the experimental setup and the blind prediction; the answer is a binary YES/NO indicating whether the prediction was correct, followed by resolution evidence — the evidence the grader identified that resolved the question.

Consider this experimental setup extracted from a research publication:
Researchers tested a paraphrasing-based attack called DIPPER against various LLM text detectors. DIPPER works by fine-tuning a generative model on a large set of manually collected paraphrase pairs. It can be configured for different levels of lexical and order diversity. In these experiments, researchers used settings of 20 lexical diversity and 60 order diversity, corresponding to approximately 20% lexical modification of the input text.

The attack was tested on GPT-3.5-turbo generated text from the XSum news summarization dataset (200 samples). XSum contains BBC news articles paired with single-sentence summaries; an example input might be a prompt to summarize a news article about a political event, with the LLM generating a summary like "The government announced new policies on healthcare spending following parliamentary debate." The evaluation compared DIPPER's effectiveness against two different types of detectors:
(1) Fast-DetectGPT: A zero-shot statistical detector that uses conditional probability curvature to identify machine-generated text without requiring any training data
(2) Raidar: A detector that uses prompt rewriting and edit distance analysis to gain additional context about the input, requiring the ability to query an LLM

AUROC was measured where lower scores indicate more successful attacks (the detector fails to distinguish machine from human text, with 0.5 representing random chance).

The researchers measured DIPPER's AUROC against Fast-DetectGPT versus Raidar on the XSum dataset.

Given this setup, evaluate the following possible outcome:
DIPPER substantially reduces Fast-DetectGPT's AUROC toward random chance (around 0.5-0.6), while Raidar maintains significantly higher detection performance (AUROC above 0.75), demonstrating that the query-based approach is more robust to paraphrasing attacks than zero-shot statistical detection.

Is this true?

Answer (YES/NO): NO